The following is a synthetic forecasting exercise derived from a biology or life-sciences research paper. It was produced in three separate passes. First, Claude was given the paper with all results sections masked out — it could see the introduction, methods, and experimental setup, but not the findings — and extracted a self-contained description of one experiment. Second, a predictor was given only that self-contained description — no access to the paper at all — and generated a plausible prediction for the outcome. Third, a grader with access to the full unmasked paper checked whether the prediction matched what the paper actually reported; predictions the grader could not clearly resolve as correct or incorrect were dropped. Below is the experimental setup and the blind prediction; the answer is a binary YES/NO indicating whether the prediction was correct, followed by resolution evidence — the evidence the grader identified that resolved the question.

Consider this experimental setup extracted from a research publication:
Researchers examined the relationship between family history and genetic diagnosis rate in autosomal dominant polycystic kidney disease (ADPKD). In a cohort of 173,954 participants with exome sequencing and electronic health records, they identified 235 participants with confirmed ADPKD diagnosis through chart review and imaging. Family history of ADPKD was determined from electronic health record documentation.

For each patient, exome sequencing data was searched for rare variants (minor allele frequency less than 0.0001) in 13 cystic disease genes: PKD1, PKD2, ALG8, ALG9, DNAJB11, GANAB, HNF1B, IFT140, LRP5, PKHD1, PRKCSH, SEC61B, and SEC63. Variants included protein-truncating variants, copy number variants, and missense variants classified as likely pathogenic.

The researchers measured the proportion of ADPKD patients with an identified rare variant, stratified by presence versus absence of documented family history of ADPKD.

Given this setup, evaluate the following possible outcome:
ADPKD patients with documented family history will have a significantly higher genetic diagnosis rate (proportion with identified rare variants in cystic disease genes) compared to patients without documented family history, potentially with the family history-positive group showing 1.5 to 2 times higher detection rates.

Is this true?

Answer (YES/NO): YES